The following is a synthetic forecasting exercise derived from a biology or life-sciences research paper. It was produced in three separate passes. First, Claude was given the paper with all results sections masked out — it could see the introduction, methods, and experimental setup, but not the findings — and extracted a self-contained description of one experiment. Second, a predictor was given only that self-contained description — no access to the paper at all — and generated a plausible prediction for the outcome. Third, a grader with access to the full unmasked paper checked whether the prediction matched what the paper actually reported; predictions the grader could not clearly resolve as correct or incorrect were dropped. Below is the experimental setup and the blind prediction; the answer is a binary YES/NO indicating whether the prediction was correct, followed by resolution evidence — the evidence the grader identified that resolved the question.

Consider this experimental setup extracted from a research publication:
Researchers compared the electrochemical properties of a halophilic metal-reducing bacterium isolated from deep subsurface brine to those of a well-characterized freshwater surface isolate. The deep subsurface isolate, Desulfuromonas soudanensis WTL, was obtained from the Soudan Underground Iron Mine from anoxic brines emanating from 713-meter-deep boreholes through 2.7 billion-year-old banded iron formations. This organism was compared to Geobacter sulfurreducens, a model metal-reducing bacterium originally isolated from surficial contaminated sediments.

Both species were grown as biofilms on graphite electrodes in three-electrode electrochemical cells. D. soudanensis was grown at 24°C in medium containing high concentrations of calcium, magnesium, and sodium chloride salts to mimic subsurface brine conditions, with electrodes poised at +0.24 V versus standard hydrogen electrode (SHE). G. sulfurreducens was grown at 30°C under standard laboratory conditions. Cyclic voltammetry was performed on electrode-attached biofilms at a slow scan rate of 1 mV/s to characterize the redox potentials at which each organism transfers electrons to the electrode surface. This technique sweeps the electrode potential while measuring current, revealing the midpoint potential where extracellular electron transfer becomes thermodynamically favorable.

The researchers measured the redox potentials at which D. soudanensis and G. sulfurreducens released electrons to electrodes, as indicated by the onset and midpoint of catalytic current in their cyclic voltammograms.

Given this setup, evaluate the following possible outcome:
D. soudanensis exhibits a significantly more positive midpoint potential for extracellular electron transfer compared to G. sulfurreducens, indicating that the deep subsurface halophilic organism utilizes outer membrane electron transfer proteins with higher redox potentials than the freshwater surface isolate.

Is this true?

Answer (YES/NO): YES